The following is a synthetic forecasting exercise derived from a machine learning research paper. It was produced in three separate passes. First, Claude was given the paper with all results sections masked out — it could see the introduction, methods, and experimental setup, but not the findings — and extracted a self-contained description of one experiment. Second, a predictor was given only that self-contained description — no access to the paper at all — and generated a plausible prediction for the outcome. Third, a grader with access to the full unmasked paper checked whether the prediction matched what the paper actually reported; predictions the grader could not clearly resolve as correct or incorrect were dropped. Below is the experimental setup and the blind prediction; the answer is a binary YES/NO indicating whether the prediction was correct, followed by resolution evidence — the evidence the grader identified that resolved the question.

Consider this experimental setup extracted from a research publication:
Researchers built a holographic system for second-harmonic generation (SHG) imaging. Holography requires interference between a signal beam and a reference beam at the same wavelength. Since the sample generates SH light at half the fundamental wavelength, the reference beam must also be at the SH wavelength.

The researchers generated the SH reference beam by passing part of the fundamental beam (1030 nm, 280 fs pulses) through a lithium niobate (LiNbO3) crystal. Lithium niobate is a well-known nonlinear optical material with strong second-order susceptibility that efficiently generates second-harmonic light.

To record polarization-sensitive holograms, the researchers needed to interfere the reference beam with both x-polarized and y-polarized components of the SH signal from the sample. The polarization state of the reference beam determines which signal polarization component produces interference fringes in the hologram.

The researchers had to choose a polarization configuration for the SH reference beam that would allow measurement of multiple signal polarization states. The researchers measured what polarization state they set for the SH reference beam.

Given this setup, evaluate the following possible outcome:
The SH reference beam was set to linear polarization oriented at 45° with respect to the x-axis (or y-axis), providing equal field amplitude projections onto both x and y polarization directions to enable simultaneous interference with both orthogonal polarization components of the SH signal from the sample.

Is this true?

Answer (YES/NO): YES